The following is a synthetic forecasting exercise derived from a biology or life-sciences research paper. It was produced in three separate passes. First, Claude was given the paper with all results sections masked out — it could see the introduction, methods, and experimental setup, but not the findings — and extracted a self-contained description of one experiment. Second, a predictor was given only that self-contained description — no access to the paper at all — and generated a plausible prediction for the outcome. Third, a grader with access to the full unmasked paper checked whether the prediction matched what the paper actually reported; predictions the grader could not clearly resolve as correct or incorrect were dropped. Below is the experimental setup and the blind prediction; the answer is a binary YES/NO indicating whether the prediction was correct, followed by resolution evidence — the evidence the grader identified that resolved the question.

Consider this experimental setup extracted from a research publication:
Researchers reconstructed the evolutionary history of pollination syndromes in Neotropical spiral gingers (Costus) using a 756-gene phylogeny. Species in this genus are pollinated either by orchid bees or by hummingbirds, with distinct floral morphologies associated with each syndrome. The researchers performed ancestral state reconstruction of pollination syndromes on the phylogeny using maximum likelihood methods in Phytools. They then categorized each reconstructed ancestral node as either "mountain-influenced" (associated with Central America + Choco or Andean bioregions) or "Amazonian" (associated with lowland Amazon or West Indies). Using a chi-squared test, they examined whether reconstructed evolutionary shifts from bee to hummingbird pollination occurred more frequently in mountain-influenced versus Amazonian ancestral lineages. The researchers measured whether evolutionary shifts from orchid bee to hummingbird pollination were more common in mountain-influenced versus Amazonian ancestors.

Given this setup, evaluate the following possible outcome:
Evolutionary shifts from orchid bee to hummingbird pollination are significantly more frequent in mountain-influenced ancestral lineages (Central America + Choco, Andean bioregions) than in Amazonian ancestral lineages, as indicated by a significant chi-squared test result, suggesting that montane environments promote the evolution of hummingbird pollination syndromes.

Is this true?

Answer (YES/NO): NO